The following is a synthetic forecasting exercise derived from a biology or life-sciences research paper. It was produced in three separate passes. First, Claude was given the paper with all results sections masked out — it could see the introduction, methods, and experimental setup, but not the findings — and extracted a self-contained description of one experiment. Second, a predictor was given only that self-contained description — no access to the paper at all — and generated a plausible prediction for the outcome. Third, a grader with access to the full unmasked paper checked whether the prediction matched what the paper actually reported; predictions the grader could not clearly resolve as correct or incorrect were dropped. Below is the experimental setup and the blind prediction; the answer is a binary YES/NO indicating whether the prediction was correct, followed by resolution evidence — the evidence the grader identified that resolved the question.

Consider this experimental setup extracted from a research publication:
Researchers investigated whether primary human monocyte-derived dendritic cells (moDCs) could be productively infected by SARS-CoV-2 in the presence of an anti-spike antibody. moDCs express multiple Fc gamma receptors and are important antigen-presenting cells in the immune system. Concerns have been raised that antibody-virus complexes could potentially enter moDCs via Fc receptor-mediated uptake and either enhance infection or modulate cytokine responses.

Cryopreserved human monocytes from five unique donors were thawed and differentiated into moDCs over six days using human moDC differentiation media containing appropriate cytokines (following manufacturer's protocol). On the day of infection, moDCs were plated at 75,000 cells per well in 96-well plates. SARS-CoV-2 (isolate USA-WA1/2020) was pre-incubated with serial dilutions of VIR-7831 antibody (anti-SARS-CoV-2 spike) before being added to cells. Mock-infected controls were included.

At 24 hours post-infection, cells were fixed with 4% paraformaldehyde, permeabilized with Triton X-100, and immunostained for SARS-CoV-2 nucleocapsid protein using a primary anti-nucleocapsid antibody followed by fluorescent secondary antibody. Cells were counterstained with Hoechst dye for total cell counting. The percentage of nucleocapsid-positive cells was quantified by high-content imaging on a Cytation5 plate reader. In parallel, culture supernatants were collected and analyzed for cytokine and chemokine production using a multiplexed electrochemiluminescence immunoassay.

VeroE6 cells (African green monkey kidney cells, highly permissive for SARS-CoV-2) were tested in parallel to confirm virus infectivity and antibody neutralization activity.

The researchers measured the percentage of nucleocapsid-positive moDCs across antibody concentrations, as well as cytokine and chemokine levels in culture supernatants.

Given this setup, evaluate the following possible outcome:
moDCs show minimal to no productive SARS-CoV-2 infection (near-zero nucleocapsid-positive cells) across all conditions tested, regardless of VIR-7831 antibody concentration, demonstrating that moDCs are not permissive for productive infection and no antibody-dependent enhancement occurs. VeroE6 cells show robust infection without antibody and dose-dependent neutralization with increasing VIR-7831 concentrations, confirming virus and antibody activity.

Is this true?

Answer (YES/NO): YES